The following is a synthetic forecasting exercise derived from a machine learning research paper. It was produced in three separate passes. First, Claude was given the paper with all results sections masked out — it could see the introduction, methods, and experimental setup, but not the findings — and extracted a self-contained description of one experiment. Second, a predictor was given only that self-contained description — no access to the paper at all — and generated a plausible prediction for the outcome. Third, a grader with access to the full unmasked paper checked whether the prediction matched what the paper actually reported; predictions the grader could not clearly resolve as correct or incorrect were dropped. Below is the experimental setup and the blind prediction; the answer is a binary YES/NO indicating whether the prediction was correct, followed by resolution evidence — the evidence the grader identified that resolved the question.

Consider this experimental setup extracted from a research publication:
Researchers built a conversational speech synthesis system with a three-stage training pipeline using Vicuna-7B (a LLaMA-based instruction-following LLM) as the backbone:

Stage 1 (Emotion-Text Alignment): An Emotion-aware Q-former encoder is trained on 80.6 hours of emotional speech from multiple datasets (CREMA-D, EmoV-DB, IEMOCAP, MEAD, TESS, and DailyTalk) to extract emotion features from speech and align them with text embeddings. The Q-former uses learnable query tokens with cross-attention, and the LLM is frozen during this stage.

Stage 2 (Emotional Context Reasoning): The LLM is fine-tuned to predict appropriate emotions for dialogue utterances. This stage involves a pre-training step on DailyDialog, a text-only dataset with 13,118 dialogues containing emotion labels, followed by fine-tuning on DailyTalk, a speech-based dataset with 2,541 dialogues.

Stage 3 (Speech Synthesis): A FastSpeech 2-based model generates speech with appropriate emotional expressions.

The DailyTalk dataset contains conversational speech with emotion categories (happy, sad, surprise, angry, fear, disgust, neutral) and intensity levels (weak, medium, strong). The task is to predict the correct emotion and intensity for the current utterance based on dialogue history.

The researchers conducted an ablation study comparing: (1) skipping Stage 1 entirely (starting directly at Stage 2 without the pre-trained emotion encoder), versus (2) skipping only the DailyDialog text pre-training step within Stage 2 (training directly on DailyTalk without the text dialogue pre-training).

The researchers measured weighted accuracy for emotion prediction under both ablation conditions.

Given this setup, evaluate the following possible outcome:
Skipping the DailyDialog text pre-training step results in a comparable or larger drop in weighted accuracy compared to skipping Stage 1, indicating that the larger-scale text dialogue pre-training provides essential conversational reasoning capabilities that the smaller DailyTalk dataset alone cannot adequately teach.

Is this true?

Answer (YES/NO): YES